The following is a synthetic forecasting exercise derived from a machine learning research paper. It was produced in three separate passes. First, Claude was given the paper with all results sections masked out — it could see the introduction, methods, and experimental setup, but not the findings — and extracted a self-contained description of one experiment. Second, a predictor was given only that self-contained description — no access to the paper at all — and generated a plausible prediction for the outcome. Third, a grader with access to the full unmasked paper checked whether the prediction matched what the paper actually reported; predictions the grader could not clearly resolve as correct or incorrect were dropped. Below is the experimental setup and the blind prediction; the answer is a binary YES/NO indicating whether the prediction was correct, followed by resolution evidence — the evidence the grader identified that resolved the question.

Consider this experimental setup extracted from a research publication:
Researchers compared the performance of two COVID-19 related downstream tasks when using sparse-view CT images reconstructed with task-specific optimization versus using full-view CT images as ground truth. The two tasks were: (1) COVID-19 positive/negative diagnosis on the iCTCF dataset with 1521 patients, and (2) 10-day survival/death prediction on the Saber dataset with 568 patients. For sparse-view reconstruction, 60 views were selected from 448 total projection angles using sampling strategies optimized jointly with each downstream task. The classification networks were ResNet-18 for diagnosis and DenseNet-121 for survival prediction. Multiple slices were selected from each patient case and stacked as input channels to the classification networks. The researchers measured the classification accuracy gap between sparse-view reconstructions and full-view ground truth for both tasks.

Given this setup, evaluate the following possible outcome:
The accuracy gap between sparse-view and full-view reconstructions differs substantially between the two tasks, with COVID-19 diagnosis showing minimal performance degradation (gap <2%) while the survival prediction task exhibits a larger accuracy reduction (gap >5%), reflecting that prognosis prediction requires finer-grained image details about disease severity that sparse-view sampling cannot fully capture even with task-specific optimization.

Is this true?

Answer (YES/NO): NO